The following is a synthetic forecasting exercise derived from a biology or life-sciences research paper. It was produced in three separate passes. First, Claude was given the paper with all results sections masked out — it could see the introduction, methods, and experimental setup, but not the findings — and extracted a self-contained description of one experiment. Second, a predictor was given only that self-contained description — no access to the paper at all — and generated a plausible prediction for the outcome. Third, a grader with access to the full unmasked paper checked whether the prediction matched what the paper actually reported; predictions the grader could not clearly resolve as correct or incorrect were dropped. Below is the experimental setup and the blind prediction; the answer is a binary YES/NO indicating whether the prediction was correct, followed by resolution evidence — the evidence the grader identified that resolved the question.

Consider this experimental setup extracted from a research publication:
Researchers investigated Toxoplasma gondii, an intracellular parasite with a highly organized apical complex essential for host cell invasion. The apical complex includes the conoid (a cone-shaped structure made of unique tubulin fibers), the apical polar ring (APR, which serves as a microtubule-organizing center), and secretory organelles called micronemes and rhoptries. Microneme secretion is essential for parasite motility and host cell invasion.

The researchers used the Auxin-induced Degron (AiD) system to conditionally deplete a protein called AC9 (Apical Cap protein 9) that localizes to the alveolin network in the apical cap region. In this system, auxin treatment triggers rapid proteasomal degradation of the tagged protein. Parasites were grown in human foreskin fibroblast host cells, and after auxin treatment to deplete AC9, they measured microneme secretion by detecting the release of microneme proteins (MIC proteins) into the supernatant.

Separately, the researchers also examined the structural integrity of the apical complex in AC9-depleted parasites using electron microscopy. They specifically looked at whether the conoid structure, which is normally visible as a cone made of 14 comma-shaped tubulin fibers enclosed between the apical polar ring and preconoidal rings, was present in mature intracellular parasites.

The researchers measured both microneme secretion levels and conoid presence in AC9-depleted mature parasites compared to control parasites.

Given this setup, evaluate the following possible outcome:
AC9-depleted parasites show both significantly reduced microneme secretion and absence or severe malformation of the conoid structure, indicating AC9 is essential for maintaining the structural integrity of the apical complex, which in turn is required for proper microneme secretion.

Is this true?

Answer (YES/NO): YES